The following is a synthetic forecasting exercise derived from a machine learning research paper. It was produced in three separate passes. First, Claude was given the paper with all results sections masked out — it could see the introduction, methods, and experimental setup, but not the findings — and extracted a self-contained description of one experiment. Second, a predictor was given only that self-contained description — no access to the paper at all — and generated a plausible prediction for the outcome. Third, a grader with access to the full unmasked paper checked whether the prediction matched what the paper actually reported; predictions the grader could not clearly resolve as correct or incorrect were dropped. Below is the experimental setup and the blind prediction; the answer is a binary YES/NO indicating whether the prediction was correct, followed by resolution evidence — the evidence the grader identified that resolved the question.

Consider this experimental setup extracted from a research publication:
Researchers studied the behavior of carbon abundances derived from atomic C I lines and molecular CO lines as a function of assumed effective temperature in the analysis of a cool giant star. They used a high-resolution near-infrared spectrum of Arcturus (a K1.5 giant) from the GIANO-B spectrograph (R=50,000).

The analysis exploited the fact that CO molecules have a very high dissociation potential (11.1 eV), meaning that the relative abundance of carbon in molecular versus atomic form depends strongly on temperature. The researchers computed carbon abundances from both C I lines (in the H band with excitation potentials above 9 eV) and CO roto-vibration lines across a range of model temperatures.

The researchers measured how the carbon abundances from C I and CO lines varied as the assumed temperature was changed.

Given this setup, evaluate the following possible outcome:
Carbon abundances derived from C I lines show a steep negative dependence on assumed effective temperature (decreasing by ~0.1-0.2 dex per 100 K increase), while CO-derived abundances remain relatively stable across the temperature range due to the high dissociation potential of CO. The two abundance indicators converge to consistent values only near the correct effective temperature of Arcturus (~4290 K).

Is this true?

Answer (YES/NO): NO